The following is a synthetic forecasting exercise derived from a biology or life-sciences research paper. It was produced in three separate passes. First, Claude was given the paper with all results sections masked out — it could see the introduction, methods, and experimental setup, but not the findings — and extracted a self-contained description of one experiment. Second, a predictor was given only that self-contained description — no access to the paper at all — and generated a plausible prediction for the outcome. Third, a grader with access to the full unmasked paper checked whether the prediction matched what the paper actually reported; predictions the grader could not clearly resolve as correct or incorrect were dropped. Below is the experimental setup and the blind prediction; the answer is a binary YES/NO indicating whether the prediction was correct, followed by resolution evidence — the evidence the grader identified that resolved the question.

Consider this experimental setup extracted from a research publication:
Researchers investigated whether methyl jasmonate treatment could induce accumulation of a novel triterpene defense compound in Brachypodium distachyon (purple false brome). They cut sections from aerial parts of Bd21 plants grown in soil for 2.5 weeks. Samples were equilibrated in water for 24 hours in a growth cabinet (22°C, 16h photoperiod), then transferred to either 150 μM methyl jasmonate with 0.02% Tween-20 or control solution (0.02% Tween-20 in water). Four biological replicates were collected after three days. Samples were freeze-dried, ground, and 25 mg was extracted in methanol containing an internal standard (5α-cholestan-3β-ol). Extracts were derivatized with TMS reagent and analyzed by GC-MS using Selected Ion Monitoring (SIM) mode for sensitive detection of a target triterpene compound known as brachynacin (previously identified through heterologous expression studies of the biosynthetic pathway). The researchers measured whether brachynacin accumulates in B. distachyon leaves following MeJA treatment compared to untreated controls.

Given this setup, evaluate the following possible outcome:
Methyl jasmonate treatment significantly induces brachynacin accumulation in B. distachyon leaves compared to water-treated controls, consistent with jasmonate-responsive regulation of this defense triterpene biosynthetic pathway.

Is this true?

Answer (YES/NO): YES